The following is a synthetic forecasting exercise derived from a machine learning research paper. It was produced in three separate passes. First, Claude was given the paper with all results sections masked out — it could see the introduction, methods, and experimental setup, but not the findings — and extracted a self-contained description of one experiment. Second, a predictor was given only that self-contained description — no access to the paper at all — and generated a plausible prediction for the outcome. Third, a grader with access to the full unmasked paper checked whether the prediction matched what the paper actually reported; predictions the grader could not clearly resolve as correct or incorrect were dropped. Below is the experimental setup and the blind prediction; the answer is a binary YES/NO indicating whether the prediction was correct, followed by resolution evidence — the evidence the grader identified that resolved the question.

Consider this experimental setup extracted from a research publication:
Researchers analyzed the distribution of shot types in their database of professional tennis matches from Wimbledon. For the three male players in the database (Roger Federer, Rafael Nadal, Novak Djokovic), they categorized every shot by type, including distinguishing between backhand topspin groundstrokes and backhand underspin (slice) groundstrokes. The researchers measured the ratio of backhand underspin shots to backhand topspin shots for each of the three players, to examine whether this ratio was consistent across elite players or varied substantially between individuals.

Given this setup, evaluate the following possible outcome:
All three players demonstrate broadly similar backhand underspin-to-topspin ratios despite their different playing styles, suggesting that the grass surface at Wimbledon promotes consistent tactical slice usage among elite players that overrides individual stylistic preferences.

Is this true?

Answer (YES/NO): NO